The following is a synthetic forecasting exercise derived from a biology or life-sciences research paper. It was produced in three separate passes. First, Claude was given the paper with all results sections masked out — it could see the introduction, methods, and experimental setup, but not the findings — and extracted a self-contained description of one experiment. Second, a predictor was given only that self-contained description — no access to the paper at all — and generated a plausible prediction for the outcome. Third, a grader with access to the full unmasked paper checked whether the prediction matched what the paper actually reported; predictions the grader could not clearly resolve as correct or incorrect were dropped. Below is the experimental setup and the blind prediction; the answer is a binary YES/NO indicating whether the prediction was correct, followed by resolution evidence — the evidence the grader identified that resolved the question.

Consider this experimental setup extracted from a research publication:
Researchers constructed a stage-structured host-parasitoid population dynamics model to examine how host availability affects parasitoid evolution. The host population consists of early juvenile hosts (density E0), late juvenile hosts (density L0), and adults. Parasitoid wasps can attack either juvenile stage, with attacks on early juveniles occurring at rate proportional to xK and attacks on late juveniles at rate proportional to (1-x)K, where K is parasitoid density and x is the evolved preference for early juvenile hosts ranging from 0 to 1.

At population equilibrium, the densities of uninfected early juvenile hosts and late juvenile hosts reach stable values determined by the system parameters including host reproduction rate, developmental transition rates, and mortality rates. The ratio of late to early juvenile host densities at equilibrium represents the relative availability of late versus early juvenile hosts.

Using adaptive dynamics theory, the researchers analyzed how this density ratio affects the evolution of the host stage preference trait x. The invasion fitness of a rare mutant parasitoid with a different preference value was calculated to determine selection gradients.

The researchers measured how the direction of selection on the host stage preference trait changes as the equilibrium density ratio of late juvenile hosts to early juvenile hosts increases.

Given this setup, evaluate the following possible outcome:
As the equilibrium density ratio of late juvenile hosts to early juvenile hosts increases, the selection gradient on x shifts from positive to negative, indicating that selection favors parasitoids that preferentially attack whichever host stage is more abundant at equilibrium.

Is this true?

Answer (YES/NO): YES